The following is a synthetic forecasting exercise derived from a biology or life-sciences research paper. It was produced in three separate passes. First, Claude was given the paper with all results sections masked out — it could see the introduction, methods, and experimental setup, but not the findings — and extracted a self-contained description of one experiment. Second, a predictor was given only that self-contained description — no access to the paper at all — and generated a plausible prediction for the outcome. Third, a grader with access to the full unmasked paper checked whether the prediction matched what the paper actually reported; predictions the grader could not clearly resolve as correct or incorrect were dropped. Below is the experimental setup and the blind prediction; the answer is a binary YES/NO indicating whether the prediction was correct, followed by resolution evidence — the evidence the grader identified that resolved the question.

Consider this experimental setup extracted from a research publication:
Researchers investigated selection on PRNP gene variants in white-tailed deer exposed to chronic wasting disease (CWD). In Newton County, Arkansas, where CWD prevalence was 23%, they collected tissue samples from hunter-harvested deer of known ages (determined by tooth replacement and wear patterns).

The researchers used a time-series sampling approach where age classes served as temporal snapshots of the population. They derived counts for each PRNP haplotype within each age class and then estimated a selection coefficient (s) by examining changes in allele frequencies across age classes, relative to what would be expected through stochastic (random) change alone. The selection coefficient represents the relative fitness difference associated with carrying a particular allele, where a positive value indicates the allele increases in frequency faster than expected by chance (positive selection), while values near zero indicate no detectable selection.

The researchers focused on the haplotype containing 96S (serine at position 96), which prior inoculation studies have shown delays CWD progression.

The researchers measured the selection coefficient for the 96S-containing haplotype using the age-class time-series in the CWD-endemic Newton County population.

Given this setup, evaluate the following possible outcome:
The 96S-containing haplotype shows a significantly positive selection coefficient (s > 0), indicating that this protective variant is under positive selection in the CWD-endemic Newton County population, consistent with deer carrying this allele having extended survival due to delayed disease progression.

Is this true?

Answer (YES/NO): YES